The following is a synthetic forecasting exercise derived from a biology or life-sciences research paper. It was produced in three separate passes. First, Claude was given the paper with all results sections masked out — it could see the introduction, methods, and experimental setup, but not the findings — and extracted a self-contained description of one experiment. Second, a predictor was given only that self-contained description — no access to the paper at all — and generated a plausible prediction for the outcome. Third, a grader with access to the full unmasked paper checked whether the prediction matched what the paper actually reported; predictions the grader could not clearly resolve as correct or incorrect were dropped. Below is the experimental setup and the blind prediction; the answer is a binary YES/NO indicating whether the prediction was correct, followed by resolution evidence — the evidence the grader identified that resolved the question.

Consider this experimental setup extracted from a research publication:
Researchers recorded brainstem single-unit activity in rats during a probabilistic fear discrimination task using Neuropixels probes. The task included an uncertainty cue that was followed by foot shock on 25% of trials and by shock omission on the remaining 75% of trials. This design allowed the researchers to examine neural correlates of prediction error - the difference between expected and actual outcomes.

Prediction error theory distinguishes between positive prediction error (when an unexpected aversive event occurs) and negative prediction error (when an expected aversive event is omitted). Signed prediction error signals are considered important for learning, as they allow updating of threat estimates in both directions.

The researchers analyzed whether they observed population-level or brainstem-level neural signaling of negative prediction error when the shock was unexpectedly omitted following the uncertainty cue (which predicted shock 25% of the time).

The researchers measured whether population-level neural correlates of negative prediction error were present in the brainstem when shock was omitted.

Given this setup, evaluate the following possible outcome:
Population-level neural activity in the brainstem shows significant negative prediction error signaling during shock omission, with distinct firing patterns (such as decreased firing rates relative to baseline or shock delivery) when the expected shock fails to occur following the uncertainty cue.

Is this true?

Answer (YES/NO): NO